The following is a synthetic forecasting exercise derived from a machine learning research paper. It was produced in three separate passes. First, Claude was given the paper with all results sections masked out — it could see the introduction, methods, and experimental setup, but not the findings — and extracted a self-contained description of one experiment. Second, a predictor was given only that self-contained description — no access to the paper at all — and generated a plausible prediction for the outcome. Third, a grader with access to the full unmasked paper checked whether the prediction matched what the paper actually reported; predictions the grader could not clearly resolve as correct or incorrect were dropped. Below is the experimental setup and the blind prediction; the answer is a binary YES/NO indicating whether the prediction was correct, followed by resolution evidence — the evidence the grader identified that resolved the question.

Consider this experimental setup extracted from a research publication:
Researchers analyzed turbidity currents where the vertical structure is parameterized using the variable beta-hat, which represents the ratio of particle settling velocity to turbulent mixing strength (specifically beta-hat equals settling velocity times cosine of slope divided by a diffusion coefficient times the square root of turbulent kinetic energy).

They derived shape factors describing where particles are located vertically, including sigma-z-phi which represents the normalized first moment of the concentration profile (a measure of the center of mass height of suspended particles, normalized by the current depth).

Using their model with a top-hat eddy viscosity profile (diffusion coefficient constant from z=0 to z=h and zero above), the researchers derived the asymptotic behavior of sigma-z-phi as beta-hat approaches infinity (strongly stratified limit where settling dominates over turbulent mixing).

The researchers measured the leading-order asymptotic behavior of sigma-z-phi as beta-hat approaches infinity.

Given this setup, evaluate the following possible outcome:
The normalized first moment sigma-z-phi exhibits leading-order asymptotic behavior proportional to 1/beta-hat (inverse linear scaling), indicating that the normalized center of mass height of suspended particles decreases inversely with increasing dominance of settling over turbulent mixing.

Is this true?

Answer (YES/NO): YES